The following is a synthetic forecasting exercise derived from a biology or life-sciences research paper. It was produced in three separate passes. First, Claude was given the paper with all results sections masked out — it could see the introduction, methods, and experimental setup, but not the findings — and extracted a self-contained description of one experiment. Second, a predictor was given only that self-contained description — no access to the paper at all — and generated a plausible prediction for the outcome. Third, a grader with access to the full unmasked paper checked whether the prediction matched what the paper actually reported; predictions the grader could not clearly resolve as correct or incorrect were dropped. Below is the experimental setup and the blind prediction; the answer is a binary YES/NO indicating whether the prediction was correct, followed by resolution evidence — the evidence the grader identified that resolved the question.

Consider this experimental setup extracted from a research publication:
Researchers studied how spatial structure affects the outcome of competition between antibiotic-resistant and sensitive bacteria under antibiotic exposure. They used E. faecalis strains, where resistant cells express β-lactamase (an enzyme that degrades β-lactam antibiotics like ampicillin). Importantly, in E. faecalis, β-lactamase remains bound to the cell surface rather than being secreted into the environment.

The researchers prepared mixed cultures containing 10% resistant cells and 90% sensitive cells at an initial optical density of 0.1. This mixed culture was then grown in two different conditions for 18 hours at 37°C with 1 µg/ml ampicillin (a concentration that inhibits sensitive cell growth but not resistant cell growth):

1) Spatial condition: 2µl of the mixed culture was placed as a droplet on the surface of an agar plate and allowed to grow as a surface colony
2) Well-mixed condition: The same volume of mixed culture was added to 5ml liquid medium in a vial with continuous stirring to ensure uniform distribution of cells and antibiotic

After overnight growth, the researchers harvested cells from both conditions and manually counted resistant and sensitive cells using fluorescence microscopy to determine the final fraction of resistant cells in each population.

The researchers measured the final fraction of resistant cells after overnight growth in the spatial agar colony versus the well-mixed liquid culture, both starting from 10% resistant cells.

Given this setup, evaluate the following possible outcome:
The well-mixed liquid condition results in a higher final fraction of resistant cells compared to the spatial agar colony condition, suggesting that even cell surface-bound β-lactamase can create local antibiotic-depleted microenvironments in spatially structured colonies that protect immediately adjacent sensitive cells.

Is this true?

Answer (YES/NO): YES